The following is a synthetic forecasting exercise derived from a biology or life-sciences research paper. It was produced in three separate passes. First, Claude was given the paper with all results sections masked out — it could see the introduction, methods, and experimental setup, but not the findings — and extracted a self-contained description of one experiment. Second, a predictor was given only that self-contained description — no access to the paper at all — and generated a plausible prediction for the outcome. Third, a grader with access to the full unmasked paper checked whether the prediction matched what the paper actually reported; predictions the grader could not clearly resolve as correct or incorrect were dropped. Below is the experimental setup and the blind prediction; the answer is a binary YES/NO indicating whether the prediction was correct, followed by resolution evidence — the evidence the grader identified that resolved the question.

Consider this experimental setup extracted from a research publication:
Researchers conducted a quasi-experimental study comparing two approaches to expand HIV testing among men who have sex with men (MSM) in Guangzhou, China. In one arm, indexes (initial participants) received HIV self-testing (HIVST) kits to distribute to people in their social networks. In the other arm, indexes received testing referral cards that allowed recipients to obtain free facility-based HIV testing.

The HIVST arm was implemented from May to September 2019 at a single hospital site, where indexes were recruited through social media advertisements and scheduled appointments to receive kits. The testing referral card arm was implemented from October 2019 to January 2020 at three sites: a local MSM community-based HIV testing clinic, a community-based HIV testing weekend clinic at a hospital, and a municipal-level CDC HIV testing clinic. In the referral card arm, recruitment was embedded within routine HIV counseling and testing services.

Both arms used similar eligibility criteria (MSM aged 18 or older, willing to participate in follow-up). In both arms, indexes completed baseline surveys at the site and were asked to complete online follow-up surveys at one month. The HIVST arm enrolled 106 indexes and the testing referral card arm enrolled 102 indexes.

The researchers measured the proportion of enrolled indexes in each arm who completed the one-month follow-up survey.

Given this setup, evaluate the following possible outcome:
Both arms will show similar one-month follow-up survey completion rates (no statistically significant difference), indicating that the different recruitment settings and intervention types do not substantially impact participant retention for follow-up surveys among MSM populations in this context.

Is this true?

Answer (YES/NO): NO